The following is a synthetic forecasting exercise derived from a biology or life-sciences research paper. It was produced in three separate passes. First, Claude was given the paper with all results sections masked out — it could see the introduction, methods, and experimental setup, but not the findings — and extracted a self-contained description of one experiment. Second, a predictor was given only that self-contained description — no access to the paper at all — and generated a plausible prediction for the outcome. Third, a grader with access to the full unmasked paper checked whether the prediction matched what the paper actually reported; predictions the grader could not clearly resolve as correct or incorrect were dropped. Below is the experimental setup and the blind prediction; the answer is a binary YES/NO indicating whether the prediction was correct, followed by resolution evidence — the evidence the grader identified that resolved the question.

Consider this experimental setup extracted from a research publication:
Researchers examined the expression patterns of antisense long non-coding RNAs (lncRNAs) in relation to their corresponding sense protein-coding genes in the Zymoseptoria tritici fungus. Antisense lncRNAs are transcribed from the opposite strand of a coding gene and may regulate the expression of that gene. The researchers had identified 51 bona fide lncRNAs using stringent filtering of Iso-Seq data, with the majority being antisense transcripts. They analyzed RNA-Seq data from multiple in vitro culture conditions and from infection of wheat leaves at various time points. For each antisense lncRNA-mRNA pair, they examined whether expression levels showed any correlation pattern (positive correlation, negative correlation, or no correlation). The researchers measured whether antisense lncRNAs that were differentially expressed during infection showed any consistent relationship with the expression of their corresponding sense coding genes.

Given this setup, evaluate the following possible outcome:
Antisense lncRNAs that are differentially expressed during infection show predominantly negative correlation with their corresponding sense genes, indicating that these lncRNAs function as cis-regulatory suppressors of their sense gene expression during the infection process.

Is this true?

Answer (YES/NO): NO